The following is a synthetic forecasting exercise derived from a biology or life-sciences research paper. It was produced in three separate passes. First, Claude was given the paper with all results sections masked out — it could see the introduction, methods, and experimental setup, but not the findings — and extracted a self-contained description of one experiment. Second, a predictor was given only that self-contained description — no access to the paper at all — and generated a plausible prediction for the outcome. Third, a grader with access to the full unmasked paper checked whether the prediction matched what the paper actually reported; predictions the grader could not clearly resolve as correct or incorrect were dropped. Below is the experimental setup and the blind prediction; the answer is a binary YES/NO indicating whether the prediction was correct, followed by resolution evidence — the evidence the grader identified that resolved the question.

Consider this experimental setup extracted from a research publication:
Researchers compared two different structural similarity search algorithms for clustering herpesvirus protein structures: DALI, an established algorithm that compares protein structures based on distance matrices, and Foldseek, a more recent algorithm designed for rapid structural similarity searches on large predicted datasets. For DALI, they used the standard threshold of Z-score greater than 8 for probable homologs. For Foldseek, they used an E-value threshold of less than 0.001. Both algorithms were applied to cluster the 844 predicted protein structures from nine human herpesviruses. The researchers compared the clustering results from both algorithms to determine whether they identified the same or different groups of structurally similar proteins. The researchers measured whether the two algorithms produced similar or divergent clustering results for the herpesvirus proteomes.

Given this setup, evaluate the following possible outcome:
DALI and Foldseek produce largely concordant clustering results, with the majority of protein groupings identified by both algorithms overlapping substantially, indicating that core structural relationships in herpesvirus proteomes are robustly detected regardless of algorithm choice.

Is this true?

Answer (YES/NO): YES